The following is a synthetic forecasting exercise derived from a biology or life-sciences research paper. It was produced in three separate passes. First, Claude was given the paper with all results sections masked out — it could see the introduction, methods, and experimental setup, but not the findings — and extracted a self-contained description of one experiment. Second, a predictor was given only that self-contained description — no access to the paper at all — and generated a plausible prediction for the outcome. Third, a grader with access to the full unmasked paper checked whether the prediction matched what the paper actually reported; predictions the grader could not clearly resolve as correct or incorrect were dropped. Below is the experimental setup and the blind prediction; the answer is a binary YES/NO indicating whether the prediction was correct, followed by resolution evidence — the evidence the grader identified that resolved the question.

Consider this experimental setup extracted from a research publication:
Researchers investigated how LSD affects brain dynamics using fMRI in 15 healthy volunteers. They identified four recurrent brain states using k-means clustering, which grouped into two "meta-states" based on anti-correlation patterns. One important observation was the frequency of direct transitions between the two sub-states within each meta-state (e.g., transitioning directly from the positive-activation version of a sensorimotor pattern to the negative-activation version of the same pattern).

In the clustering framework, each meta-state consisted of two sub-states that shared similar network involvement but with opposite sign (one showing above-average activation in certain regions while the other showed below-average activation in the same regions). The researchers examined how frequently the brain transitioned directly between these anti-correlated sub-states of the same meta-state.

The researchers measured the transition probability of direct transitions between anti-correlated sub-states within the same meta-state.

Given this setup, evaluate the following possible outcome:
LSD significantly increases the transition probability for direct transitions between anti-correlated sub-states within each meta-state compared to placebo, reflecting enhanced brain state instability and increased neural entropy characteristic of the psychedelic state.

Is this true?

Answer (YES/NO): NO